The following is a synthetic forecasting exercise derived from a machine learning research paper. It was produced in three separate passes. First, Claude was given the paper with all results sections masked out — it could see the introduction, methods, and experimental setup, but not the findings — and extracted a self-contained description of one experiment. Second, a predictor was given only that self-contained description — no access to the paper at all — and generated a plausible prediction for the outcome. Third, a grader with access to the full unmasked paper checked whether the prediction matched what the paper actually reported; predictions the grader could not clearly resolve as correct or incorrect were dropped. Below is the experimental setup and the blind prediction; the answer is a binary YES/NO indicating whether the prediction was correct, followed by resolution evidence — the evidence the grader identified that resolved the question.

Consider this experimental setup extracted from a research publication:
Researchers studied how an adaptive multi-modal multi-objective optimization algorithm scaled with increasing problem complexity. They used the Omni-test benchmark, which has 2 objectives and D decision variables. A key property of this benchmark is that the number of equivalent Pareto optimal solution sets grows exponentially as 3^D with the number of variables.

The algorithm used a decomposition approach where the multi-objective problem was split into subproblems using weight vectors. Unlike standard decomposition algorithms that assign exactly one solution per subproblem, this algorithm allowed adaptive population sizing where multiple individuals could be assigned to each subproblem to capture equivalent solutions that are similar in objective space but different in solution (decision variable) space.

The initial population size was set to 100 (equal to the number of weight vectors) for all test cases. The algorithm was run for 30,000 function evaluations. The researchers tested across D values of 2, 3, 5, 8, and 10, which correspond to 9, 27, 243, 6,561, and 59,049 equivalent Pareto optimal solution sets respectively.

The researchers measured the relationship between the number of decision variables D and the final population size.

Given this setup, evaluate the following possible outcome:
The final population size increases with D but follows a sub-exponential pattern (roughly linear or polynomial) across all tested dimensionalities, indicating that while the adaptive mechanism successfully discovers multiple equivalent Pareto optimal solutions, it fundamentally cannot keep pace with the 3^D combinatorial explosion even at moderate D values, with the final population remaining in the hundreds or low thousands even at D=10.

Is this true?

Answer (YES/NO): NO